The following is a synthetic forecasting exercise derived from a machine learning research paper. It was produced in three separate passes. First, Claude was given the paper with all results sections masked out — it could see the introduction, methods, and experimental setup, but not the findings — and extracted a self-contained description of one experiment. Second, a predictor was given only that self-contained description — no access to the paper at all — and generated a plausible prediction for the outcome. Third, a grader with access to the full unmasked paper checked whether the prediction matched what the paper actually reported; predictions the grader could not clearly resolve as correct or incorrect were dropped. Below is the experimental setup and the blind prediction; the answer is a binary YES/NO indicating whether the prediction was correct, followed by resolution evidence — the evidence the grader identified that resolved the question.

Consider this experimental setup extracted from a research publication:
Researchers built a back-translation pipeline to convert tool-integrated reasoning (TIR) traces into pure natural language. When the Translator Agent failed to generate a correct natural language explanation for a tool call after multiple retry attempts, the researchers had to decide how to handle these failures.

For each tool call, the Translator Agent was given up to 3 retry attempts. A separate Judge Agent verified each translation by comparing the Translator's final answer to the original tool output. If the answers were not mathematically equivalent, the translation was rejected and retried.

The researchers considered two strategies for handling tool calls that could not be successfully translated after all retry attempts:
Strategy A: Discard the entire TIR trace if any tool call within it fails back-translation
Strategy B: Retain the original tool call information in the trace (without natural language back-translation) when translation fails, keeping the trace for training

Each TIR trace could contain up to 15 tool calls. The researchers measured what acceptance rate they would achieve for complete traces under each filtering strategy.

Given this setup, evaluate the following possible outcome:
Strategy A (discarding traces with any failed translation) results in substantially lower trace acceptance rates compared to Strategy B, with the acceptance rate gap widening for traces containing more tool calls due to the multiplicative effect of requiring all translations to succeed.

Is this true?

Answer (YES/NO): YES